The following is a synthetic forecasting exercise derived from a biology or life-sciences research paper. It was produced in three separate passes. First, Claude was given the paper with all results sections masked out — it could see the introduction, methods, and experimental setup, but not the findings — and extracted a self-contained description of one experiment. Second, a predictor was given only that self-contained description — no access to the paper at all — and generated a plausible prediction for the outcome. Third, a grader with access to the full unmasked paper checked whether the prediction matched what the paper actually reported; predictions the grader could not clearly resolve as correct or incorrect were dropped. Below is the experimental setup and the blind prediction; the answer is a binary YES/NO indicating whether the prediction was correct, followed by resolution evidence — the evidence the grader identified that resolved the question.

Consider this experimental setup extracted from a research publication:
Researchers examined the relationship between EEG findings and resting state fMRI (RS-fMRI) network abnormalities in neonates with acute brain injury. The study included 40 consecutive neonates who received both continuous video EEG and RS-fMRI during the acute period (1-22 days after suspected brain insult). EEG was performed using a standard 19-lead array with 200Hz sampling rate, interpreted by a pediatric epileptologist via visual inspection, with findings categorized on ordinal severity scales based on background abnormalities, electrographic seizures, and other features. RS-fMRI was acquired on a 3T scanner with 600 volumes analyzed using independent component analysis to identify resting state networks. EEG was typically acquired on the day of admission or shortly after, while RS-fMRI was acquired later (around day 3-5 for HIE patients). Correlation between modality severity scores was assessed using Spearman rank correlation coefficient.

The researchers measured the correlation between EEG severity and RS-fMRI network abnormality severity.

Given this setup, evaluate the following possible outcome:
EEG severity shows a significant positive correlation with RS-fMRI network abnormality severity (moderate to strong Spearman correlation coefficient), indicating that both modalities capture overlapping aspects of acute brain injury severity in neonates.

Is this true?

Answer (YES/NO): NO